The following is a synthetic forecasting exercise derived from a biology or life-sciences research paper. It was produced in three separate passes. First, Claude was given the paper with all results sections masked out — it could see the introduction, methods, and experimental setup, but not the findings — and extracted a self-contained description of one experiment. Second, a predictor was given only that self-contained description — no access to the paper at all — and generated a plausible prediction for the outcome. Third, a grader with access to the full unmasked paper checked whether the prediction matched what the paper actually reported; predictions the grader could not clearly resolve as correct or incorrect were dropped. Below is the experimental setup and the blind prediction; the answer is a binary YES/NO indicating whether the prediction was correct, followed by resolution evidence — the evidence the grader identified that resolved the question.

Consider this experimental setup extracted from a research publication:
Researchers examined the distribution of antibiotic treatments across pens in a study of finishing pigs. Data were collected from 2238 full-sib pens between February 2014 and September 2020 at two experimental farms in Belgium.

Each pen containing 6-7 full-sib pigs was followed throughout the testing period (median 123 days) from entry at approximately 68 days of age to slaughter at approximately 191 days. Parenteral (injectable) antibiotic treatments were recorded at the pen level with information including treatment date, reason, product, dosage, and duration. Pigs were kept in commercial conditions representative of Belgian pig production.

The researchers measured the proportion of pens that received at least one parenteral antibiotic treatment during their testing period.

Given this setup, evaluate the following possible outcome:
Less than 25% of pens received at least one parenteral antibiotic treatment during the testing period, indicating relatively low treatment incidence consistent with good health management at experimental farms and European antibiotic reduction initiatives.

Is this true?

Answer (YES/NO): NO